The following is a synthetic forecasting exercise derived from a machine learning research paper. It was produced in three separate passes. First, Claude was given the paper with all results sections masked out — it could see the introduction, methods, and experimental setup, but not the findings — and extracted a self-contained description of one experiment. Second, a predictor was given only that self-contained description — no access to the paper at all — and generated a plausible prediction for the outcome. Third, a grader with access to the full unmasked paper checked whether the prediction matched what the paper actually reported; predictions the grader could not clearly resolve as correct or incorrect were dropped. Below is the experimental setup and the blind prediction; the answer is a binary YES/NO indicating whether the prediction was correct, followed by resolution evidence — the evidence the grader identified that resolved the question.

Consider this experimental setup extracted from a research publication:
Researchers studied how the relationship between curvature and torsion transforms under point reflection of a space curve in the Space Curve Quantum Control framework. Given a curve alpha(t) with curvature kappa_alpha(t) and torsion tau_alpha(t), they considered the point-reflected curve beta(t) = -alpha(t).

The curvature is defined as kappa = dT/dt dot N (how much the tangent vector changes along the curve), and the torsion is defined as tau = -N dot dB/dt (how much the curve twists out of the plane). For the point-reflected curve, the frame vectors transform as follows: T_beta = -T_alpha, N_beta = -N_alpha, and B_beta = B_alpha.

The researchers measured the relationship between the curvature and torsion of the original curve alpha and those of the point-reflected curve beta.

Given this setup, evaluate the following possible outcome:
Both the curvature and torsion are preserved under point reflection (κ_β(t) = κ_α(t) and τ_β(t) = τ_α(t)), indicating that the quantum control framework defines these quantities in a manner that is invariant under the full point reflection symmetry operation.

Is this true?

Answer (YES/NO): NO